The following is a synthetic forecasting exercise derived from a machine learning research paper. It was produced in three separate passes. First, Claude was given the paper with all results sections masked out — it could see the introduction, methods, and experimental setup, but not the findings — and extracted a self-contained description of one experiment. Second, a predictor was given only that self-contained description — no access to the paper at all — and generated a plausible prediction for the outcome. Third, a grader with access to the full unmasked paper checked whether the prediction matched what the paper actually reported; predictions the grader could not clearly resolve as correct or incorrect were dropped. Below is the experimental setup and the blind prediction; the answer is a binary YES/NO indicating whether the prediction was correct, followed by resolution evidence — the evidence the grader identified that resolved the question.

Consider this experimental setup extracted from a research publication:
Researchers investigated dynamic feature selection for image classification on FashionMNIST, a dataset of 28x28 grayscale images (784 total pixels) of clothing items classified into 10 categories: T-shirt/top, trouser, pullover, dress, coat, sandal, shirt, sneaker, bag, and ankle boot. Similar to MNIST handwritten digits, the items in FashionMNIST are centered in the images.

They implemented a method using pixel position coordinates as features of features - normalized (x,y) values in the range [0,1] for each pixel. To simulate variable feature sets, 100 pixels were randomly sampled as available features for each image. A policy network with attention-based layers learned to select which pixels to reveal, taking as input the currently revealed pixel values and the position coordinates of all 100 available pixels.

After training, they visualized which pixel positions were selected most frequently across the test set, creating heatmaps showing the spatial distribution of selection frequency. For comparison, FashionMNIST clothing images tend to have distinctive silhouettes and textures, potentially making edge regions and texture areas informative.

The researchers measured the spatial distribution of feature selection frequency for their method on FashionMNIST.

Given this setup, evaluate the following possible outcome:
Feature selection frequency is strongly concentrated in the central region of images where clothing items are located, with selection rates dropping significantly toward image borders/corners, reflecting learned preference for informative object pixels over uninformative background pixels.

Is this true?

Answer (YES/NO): NO